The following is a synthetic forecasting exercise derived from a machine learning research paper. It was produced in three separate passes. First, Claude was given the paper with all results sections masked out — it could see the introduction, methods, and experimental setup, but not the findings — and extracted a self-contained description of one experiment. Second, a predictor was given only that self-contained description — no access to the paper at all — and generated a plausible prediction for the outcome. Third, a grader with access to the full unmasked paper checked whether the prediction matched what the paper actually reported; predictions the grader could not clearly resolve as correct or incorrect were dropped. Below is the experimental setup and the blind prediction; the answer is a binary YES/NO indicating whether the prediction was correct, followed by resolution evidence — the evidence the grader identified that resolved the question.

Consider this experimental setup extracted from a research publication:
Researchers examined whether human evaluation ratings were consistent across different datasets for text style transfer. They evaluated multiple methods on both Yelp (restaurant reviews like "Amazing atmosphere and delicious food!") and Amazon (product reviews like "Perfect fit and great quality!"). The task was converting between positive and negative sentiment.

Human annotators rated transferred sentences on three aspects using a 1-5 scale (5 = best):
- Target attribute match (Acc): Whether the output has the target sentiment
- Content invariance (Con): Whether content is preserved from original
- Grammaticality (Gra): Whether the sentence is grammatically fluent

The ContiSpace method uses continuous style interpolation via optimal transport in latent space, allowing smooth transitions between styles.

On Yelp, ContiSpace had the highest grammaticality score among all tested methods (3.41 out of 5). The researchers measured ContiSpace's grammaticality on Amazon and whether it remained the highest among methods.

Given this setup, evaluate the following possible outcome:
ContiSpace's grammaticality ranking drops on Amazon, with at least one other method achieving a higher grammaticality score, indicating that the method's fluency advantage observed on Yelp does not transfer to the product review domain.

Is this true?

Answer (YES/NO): NO